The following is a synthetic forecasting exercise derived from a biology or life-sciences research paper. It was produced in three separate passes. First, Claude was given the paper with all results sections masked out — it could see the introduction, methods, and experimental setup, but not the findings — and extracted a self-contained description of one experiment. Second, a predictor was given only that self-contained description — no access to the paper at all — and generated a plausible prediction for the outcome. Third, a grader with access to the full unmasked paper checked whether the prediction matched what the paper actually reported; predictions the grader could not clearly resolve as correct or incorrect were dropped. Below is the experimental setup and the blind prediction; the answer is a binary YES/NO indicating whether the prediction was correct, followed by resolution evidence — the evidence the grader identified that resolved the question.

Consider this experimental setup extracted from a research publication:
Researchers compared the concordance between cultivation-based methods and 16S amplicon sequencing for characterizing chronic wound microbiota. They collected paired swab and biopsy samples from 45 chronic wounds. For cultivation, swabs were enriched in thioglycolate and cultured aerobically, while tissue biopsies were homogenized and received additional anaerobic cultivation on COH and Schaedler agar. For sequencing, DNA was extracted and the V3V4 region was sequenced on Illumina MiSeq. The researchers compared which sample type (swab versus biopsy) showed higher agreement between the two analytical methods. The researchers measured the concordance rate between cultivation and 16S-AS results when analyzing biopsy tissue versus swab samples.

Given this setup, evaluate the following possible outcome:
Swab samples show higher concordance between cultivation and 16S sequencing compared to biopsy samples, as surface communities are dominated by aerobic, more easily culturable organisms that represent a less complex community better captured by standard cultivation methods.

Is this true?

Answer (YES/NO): NO